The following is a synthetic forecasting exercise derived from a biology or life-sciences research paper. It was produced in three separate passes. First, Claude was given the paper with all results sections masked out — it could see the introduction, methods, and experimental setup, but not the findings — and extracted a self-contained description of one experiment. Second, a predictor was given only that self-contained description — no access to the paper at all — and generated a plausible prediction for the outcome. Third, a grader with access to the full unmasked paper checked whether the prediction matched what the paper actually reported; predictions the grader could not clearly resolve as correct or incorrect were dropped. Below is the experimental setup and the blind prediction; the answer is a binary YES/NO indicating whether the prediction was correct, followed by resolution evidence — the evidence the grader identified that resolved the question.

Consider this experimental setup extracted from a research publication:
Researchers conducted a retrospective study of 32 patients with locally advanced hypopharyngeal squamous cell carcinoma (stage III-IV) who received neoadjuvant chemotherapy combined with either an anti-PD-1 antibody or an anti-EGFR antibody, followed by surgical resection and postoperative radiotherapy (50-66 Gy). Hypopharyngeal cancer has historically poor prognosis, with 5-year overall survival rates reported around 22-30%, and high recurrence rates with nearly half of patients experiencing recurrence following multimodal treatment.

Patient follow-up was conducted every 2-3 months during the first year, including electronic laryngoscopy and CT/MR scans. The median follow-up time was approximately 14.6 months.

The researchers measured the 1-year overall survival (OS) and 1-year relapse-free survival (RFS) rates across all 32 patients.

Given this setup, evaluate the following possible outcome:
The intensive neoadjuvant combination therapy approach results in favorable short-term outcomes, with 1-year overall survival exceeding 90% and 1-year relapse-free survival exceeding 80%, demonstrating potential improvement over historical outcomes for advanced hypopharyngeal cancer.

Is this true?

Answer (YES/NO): YES